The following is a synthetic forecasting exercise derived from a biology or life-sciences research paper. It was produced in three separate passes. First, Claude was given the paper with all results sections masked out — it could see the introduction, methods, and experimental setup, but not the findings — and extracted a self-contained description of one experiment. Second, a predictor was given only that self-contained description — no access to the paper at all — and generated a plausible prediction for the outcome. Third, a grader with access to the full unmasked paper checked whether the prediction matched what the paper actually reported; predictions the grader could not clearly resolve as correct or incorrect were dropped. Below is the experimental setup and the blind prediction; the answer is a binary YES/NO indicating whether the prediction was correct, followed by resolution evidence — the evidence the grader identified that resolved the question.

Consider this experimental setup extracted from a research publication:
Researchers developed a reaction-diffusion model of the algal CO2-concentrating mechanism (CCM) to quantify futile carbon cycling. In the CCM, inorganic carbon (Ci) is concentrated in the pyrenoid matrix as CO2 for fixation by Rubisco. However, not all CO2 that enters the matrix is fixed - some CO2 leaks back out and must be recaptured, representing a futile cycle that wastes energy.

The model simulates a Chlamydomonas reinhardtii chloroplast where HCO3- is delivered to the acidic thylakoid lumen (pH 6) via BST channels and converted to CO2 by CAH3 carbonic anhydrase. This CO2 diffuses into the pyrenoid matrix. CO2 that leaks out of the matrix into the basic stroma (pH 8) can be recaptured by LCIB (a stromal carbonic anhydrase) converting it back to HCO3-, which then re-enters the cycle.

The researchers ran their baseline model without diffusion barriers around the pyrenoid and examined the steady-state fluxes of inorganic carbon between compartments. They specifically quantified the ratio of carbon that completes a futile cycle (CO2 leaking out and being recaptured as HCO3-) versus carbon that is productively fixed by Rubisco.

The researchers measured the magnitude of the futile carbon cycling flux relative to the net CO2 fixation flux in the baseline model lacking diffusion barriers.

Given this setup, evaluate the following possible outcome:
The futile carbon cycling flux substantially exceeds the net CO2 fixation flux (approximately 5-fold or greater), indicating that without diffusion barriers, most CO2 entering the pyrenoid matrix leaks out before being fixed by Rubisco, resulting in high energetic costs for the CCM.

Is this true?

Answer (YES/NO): YES